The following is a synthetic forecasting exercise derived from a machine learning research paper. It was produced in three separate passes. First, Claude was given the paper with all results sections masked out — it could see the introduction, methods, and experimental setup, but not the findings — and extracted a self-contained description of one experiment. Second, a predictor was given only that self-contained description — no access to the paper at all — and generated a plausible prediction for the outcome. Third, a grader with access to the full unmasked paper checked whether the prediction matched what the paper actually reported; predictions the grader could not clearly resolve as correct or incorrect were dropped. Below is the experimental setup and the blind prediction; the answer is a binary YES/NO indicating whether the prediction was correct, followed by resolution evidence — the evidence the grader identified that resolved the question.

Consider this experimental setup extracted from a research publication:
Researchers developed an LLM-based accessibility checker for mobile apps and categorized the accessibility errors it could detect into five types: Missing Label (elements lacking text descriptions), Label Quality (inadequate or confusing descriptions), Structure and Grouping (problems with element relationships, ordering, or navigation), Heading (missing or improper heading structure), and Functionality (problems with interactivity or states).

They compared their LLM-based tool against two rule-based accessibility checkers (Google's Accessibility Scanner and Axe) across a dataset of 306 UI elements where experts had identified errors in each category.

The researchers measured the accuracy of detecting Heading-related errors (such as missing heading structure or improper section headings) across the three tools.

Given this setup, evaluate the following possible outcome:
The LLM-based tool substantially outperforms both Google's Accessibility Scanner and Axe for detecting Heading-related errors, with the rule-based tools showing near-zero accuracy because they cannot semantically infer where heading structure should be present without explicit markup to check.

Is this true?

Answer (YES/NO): YES